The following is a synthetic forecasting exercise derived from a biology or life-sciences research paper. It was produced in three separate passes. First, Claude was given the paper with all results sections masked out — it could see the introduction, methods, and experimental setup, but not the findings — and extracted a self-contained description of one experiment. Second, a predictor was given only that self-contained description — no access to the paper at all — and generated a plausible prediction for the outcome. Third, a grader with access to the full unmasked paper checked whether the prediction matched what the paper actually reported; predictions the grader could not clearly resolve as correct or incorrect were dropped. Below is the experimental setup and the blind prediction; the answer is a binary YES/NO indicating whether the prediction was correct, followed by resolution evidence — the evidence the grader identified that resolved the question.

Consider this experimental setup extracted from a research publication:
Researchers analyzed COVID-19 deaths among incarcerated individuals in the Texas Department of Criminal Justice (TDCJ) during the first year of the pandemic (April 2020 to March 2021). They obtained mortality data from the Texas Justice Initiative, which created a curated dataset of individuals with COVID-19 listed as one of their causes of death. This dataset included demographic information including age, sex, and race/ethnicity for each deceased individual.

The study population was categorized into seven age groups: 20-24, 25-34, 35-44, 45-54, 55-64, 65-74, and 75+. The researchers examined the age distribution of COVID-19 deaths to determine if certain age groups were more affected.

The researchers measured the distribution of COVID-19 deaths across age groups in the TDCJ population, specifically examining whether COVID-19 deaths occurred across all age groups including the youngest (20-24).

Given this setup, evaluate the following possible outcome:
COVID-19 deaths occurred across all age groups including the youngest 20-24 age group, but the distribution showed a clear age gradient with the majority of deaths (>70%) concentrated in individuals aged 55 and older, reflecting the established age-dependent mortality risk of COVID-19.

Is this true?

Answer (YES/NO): NO